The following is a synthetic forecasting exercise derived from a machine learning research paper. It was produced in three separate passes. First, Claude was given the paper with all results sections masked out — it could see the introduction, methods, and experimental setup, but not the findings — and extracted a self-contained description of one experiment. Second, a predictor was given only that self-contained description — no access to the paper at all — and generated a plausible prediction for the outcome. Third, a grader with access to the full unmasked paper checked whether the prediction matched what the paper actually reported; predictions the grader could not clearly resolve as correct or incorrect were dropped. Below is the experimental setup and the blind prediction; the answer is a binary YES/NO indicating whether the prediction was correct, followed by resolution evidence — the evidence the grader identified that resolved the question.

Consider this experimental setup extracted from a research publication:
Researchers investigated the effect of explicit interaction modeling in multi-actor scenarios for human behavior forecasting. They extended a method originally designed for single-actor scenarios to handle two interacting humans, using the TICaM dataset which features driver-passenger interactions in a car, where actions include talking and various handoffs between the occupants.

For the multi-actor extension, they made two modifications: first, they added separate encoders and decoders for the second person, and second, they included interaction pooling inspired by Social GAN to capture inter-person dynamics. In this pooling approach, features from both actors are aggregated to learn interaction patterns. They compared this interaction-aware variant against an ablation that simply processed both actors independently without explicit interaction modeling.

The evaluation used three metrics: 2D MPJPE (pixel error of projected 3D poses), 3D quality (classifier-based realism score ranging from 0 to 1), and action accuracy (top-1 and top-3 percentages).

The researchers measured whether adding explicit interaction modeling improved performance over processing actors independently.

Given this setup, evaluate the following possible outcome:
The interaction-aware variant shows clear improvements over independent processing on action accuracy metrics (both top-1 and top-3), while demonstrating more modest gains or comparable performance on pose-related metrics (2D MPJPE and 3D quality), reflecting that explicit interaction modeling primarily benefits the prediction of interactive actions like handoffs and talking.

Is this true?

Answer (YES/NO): NO